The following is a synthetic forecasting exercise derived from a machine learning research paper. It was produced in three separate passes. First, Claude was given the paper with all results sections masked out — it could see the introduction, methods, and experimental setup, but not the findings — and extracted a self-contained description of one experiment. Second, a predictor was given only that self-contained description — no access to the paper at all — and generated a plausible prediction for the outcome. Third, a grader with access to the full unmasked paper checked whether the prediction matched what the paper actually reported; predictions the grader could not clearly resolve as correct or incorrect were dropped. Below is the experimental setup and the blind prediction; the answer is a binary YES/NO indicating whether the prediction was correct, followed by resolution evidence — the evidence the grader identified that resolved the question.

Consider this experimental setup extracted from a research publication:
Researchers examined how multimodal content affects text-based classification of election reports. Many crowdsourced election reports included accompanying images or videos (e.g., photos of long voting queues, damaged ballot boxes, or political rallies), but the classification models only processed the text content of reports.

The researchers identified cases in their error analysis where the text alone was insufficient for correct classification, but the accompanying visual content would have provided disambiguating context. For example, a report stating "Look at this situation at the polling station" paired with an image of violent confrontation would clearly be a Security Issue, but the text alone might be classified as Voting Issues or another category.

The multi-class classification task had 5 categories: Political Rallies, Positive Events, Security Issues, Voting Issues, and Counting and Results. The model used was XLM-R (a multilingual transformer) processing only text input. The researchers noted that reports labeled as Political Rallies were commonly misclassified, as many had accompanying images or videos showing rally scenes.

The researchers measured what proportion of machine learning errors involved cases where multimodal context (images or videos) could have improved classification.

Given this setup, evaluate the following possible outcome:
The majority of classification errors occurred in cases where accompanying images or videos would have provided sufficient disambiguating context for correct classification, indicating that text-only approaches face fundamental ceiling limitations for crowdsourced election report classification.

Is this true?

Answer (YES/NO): NO